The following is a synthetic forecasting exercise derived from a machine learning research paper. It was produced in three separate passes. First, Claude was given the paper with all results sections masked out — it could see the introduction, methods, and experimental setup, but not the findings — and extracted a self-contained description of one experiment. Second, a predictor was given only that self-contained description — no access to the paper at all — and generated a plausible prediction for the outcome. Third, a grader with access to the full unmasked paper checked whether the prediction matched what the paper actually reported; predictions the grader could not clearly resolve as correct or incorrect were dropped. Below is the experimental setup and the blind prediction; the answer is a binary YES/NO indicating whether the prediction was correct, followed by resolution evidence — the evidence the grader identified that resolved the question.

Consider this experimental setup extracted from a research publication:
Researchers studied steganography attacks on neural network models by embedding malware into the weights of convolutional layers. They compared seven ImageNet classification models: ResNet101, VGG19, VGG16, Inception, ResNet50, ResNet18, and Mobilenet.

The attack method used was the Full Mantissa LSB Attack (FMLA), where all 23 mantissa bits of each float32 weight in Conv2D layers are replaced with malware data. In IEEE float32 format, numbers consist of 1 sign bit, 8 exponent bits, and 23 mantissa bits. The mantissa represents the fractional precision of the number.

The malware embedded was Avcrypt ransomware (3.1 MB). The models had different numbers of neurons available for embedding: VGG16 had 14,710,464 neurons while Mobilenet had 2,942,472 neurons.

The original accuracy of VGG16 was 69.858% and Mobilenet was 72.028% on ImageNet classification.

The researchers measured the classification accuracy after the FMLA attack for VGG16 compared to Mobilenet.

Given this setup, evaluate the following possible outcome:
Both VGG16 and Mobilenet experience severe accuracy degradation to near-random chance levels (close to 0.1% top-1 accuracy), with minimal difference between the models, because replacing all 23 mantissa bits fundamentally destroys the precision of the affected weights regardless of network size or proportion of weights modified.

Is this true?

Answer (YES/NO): NO